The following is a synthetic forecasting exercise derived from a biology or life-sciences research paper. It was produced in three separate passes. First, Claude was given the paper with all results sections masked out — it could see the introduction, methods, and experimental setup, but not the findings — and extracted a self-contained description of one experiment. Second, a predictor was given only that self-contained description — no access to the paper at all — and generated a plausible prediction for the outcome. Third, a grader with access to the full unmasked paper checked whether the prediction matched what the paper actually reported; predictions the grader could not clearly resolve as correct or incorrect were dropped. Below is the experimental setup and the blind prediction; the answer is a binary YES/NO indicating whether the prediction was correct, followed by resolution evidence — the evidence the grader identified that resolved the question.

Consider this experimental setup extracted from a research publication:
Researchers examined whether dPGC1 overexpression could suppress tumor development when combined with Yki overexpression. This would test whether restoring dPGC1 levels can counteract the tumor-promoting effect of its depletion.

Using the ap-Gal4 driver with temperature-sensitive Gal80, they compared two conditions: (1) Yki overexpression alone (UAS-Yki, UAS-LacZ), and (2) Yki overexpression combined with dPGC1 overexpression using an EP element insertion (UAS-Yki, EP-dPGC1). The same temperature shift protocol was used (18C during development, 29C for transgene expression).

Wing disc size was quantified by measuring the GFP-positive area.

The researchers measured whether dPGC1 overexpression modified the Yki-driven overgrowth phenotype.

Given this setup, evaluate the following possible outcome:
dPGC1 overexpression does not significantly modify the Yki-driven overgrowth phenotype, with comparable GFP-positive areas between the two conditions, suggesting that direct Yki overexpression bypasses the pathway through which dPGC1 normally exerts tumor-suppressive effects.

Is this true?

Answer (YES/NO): YES